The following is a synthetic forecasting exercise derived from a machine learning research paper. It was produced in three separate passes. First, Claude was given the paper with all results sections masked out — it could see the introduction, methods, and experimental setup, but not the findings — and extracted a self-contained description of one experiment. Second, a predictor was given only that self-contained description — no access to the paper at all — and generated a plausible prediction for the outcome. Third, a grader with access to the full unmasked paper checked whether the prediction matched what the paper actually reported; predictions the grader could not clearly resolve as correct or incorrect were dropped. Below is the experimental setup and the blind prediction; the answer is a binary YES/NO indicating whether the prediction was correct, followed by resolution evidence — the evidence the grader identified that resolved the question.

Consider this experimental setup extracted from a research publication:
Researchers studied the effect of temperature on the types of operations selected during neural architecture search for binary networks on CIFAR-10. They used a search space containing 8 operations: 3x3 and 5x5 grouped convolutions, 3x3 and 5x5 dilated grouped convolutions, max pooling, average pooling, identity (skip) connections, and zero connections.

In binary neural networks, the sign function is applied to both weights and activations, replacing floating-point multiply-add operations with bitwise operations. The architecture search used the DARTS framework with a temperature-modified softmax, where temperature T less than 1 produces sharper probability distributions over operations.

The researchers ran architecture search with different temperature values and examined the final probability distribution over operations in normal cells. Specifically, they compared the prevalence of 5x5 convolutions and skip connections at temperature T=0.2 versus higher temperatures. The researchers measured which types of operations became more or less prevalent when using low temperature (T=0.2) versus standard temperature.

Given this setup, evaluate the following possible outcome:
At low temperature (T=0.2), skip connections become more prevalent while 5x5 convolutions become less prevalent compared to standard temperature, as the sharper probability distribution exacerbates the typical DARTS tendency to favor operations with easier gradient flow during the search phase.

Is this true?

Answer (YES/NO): NO